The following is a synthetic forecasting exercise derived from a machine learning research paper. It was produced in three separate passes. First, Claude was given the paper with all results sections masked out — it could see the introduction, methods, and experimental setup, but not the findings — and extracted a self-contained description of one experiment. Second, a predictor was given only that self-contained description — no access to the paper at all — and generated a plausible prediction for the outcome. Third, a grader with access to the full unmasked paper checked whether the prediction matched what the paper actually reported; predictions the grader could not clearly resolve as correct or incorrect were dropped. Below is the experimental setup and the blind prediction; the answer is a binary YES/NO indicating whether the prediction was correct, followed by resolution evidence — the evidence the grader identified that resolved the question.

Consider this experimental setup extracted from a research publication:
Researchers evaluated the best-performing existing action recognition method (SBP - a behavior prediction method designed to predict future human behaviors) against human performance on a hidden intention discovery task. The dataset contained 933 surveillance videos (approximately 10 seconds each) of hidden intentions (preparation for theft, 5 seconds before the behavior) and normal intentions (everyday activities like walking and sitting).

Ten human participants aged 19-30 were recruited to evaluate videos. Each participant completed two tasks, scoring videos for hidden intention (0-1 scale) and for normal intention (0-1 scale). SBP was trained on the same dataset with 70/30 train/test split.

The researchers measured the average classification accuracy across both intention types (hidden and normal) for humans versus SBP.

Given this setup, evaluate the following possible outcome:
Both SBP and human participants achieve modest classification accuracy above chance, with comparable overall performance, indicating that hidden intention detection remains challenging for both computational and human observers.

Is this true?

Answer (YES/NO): NO